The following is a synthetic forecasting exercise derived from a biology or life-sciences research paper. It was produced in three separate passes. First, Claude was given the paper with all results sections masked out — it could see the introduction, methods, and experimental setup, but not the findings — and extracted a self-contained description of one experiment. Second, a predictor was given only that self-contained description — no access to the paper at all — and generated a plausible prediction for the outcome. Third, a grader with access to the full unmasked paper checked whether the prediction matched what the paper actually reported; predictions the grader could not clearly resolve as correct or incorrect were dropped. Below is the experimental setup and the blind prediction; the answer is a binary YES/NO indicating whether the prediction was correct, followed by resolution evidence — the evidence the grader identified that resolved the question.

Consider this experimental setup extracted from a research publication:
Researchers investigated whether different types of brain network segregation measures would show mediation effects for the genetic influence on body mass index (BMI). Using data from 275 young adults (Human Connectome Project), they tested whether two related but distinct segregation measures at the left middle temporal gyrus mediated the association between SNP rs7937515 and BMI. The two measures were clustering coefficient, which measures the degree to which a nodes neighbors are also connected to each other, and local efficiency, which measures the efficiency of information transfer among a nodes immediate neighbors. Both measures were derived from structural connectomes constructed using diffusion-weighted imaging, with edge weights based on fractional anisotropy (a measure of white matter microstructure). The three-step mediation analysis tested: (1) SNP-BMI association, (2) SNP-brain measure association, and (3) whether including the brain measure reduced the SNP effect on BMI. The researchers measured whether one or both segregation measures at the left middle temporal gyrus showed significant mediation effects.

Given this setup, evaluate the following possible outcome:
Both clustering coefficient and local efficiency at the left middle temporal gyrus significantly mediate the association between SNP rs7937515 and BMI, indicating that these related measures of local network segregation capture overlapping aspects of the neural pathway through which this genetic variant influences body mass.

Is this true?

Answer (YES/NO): YES